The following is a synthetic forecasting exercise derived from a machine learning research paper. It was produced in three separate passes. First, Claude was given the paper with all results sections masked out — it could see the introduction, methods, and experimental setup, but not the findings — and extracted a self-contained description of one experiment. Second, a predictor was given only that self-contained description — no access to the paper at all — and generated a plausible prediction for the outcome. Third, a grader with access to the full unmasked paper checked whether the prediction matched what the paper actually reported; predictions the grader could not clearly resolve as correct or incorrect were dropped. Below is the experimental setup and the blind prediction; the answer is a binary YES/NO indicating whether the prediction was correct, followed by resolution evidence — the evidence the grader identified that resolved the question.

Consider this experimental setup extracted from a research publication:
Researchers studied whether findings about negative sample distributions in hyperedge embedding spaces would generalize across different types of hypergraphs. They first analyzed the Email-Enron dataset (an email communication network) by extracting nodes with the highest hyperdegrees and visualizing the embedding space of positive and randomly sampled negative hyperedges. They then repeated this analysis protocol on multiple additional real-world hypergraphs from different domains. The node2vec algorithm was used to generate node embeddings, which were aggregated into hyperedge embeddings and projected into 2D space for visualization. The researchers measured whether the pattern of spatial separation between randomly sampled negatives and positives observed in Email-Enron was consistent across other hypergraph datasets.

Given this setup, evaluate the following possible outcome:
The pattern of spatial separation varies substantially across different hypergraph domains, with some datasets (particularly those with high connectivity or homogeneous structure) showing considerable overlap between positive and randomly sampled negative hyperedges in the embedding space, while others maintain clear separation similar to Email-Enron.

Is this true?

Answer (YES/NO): NO